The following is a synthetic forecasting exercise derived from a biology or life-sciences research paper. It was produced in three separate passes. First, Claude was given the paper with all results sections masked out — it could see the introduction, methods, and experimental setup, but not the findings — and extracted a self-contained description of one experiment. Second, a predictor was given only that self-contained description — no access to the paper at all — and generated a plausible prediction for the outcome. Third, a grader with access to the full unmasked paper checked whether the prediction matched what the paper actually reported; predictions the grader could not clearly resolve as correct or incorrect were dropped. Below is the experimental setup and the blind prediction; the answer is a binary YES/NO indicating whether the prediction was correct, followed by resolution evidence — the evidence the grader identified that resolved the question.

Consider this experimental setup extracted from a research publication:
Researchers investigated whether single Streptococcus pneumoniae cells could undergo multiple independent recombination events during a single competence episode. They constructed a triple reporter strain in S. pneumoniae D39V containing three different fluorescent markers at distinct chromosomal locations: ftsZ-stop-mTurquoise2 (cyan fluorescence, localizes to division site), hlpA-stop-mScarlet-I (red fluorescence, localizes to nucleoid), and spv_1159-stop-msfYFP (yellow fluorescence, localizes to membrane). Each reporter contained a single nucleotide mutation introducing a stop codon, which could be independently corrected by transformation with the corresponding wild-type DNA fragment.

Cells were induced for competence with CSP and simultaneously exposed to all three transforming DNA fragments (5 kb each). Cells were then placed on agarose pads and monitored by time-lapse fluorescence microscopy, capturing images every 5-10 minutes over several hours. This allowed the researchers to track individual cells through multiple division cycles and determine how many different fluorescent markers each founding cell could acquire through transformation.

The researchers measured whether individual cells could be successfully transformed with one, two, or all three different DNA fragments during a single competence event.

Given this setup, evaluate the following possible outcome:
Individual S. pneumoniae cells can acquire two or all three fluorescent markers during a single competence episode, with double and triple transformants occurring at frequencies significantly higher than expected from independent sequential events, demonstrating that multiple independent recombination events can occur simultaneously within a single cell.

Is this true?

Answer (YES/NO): NO